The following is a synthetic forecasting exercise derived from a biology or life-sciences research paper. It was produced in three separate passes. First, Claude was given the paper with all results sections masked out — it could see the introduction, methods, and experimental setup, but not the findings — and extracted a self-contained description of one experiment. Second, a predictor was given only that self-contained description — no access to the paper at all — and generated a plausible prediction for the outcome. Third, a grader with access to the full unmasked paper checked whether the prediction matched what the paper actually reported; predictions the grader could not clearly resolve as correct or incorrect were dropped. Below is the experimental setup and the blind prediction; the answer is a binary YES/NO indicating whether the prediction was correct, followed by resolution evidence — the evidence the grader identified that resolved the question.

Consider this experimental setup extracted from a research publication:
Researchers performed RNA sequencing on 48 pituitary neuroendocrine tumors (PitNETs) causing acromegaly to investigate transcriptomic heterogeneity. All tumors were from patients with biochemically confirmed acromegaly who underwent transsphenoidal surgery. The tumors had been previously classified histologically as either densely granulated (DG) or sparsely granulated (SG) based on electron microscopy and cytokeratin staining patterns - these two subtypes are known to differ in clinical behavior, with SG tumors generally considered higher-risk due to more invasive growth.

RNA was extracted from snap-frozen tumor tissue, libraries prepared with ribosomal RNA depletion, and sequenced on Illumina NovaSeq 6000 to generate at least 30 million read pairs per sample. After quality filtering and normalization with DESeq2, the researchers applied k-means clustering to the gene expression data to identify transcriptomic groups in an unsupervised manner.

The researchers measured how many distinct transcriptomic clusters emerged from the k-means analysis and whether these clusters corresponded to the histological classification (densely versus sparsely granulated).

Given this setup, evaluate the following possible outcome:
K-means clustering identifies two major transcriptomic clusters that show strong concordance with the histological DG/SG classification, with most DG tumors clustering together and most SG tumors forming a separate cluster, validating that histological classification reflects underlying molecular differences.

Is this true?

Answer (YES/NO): NO